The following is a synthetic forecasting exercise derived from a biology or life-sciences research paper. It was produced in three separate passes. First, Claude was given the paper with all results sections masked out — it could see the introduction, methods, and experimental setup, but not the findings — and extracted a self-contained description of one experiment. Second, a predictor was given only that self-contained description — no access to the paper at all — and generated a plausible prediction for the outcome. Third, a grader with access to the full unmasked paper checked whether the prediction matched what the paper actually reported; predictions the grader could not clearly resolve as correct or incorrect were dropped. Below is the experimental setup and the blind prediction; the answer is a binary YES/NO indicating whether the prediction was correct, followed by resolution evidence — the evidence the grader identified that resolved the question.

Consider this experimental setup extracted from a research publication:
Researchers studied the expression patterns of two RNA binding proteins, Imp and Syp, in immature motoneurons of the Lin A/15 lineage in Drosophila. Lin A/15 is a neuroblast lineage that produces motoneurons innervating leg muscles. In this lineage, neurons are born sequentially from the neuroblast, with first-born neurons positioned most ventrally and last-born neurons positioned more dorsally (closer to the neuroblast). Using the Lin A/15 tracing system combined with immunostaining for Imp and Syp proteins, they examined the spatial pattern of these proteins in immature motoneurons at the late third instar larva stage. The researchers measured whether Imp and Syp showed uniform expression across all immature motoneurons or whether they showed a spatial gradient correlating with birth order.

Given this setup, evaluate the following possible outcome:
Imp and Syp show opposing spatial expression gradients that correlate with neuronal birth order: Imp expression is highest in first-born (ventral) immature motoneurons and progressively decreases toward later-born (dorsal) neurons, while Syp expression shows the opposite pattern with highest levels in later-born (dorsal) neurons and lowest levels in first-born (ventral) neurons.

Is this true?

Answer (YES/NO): YES